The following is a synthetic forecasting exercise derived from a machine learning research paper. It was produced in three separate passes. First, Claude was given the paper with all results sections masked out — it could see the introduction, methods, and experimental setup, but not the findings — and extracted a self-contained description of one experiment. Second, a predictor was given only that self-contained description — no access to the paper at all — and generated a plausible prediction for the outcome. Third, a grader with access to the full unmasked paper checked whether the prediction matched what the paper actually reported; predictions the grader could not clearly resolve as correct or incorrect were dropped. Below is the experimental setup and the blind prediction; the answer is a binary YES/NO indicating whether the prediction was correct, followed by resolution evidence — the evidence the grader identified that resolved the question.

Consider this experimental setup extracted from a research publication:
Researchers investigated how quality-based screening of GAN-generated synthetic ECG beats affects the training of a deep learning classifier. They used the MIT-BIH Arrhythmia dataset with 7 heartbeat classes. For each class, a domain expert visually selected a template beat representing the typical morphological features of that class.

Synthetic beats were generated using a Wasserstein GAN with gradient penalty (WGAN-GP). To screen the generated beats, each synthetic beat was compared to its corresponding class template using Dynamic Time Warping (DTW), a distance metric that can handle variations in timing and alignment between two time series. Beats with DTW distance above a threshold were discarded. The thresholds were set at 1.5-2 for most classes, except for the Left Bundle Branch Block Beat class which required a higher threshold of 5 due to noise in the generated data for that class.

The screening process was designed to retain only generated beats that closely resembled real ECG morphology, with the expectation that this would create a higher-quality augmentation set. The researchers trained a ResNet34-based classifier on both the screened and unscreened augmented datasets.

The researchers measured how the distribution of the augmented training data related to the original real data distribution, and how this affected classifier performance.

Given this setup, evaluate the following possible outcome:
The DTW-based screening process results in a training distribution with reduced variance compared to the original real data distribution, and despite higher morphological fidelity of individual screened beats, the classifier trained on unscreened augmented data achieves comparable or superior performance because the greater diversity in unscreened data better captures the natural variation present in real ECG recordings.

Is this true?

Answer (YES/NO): YES